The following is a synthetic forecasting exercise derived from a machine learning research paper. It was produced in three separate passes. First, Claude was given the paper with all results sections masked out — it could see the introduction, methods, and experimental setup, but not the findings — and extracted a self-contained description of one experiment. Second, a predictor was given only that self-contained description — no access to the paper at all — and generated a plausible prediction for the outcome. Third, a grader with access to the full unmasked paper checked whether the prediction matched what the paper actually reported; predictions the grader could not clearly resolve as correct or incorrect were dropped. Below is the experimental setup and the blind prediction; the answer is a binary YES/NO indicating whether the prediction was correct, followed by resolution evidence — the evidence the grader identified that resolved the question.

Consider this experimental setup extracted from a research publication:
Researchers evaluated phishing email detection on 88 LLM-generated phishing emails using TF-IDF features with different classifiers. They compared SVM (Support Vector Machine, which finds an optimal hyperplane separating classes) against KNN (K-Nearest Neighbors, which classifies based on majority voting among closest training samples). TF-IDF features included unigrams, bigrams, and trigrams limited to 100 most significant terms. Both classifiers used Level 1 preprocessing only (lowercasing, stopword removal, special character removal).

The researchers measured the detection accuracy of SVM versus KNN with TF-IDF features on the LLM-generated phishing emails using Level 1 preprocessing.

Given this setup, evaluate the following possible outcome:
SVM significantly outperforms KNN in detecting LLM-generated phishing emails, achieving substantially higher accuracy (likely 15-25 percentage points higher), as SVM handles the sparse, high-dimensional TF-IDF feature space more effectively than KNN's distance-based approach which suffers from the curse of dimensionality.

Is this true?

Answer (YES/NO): NO